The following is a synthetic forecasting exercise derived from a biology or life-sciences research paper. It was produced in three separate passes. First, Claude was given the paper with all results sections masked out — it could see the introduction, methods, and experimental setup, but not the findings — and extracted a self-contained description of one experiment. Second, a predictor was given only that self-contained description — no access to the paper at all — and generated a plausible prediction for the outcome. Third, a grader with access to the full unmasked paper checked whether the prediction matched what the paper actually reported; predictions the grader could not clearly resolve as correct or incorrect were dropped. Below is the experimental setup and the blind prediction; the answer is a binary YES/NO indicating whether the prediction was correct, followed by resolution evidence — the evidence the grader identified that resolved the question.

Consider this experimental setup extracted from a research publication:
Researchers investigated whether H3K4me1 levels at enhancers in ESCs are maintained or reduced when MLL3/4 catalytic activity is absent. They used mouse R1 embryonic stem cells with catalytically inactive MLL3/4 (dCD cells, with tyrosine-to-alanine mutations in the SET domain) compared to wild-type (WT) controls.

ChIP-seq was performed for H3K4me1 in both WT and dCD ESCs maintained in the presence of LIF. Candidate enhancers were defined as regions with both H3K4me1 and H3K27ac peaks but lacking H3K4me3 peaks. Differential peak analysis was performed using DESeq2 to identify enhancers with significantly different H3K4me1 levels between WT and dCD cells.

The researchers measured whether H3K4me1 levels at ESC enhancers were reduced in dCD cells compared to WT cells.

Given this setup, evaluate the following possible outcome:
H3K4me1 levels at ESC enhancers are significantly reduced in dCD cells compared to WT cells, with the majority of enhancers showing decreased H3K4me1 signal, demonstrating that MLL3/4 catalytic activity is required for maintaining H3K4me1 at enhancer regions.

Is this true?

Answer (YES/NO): NO